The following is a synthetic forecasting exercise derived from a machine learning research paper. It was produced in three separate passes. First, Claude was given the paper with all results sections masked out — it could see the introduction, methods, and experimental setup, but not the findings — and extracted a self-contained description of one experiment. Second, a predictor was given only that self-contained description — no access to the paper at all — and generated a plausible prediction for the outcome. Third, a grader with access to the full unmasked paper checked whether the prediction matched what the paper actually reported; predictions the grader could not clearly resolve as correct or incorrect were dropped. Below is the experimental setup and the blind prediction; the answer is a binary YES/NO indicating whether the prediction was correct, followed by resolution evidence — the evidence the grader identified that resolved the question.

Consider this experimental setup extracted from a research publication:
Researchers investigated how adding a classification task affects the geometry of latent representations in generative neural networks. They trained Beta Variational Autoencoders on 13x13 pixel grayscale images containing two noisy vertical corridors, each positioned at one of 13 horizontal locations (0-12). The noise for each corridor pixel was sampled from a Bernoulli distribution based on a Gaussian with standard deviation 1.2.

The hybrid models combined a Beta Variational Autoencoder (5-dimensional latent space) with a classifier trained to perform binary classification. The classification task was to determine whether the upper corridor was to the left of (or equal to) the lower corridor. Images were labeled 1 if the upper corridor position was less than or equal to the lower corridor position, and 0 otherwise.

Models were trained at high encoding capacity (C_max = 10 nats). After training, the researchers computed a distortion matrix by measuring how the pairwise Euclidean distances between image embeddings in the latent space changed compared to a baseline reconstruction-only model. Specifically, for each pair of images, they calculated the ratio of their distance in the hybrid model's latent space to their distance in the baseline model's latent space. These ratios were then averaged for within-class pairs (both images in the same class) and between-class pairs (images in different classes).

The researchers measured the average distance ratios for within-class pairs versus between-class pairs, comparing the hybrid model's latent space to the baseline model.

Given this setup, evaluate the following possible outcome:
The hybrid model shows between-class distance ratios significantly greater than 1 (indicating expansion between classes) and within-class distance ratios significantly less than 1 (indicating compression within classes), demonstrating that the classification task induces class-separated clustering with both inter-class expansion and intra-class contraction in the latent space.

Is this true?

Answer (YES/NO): YES